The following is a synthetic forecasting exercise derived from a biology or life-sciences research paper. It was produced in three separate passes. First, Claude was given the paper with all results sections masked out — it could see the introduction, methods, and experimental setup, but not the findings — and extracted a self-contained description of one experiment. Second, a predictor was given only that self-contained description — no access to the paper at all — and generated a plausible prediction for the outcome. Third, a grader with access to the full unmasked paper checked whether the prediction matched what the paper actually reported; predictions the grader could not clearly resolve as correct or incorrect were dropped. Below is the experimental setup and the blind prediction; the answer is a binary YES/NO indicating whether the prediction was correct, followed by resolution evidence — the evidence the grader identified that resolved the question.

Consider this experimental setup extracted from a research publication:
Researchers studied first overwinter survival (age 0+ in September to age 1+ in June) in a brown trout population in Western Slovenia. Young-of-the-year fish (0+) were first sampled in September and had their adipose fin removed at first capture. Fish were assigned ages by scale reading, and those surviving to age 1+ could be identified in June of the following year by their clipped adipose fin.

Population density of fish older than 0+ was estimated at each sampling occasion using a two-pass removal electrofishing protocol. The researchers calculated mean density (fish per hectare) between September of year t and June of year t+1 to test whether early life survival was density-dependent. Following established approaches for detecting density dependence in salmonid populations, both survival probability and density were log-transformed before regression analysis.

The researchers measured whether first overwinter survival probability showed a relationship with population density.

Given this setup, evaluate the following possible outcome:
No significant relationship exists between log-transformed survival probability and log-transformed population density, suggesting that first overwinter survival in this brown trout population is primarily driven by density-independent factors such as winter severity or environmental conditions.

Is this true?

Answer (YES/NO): NO